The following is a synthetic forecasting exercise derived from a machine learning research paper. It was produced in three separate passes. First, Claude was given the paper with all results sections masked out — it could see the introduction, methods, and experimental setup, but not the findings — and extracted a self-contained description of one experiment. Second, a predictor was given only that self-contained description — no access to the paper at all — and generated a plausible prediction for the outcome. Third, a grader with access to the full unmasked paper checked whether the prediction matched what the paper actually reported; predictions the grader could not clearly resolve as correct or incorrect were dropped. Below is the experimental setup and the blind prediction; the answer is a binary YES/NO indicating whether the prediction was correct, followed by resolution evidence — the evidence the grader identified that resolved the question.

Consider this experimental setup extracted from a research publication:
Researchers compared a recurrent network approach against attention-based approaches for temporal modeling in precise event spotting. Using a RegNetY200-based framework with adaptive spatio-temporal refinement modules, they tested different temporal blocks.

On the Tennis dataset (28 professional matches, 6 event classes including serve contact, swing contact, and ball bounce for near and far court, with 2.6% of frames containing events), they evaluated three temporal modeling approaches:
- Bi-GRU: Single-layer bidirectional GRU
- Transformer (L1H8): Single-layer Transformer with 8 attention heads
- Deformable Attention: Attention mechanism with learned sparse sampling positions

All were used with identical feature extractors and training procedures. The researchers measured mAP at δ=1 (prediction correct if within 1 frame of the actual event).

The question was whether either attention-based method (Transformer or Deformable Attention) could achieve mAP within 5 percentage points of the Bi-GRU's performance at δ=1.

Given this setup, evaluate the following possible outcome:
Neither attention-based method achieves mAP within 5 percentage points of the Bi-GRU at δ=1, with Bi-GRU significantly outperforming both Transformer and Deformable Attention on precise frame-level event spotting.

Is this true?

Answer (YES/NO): YES